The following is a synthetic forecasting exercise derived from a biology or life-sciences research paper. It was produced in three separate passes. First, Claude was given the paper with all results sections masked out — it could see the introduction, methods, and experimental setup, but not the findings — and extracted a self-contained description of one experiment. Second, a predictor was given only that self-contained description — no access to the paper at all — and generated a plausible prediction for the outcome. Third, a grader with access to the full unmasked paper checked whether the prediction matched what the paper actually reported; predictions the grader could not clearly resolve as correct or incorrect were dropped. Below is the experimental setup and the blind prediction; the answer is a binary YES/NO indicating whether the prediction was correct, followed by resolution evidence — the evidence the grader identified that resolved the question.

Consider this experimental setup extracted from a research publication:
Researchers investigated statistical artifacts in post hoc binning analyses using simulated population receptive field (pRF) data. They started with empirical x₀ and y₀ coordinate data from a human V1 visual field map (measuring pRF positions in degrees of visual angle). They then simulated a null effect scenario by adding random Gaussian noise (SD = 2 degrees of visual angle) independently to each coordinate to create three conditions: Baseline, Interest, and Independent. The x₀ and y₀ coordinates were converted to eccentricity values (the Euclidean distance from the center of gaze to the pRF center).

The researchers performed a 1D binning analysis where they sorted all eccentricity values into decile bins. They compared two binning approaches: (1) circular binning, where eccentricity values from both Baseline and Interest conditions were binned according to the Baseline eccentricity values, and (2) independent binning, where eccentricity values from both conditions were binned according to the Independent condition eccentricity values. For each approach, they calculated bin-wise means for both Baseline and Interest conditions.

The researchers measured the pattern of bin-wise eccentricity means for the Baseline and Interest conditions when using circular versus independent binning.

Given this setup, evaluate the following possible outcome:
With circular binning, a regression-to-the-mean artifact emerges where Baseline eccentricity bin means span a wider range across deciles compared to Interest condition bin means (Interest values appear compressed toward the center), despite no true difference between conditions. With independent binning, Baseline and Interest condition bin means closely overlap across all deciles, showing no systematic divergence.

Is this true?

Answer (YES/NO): YES